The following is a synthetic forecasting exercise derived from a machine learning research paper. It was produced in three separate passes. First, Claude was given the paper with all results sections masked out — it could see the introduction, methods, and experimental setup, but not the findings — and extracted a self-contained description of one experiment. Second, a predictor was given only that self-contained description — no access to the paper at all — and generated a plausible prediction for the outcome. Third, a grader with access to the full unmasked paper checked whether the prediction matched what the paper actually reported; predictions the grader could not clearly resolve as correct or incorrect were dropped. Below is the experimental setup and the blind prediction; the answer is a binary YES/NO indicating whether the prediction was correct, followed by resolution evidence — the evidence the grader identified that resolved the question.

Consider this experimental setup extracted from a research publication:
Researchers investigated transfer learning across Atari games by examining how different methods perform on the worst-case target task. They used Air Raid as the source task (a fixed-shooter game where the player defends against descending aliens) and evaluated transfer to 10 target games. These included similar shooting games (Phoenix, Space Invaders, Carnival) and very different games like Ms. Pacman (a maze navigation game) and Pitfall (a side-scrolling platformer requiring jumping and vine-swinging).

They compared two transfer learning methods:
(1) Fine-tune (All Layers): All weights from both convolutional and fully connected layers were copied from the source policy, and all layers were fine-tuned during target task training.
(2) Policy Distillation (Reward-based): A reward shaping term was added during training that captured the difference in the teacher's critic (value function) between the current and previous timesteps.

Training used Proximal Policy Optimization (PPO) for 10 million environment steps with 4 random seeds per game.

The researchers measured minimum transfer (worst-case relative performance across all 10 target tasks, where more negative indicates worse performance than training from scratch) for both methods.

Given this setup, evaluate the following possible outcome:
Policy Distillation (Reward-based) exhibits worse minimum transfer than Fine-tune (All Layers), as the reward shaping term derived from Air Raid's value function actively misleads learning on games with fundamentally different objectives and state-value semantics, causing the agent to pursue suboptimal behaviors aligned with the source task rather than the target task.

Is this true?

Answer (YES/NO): YES